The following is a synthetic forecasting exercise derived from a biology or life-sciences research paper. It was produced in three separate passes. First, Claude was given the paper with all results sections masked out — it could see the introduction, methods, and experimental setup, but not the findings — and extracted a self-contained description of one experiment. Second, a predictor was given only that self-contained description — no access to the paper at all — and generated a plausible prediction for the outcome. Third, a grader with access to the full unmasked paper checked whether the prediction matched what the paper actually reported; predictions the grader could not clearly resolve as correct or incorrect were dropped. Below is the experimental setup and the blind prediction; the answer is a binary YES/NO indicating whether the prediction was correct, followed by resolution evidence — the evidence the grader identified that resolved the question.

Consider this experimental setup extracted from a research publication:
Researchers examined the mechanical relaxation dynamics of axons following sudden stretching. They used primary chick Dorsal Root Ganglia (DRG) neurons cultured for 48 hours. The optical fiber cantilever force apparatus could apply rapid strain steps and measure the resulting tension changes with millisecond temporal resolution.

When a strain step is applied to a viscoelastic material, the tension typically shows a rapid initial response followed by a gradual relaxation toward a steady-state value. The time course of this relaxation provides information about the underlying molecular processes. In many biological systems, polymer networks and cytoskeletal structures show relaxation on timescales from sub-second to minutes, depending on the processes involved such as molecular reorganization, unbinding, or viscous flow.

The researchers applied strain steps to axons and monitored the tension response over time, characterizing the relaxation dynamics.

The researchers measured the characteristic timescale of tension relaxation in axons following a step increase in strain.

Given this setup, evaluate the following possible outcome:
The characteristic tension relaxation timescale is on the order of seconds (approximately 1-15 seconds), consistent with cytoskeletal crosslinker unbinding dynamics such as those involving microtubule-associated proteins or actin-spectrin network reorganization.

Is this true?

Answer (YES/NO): NO